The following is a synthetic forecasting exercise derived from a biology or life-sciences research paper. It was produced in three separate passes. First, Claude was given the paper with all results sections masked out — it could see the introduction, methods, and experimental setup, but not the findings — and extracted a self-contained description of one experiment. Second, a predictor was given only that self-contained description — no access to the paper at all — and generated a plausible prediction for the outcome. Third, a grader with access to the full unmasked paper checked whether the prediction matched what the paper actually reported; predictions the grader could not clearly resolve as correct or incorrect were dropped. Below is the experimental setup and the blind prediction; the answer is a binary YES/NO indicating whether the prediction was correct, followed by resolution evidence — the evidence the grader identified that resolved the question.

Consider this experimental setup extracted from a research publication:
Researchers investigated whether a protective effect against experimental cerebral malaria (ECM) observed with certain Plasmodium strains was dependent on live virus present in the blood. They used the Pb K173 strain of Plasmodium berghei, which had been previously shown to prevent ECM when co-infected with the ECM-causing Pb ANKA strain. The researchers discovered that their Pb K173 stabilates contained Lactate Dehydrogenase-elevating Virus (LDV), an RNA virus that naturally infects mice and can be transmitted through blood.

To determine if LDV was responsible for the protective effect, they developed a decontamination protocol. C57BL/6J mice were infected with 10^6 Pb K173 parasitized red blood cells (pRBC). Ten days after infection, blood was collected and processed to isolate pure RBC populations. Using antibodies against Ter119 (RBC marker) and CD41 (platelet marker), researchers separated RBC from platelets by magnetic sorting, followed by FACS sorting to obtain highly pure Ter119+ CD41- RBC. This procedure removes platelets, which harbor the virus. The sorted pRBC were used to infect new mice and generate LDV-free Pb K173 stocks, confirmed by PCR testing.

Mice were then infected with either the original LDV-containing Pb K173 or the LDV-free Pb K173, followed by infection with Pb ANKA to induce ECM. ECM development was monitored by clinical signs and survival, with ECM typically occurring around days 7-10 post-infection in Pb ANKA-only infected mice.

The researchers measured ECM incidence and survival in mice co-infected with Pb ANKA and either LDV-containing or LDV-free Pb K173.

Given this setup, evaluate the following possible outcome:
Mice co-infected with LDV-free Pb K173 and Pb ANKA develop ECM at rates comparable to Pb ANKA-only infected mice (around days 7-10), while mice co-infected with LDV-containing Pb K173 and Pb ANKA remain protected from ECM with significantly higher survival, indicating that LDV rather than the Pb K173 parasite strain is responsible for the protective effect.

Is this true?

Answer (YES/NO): YES